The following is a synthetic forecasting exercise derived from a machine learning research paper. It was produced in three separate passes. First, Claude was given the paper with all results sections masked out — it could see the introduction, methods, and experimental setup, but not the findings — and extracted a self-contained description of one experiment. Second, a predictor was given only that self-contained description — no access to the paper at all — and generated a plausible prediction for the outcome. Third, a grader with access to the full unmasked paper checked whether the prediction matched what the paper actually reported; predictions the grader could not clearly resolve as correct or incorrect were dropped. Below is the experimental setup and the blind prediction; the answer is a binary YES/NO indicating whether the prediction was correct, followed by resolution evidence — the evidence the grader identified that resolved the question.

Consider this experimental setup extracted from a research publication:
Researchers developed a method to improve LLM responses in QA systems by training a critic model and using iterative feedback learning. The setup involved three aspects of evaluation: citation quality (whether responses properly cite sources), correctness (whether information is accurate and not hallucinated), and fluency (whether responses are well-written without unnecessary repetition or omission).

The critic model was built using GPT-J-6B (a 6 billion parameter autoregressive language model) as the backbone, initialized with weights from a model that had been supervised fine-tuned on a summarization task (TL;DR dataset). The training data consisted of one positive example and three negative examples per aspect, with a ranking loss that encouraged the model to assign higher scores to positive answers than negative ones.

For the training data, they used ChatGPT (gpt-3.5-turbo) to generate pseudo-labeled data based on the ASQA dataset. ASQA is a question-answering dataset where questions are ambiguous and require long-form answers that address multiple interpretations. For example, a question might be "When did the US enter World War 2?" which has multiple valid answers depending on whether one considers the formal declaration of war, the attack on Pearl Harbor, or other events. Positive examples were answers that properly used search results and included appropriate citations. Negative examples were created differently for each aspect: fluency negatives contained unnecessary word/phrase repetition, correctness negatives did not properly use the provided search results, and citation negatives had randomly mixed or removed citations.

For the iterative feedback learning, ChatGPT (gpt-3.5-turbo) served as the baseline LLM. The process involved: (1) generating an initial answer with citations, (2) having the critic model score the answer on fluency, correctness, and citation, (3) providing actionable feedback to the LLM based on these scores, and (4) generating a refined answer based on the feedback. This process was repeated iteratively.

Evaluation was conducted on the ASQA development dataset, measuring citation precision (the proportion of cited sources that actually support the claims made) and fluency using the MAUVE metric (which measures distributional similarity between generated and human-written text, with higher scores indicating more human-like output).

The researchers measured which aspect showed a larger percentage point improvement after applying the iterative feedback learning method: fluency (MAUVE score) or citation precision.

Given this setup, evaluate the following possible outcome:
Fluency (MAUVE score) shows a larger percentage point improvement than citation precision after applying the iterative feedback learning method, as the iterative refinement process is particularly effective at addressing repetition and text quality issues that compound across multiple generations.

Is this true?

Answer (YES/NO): YES